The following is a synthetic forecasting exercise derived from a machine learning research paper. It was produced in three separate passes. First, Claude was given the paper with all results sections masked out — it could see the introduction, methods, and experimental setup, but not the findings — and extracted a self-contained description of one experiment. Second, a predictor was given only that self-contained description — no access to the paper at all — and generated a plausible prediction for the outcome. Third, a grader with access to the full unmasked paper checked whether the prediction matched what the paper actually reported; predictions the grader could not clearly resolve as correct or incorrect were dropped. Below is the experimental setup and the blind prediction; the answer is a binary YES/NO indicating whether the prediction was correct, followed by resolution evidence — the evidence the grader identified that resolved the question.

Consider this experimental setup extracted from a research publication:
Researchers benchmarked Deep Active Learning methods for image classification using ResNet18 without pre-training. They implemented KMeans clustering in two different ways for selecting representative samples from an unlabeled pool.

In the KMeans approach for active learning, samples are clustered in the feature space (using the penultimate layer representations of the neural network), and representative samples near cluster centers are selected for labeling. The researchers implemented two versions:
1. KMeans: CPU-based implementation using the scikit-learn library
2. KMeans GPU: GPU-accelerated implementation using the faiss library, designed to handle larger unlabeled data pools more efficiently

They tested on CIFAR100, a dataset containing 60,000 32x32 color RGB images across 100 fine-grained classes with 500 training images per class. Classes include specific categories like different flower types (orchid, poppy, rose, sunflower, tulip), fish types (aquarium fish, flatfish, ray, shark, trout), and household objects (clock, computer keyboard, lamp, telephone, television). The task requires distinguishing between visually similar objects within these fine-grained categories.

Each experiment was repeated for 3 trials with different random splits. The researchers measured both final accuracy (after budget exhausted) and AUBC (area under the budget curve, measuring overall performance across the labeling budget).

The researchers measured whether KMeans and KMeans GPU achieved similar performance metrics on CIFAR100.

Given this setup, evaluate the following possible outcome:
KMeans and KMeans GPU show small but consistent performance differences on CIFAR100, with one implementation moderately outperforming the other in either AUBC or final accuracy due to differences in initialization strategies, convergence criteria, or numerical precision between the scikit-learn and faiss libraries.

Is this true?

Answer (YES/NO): YES